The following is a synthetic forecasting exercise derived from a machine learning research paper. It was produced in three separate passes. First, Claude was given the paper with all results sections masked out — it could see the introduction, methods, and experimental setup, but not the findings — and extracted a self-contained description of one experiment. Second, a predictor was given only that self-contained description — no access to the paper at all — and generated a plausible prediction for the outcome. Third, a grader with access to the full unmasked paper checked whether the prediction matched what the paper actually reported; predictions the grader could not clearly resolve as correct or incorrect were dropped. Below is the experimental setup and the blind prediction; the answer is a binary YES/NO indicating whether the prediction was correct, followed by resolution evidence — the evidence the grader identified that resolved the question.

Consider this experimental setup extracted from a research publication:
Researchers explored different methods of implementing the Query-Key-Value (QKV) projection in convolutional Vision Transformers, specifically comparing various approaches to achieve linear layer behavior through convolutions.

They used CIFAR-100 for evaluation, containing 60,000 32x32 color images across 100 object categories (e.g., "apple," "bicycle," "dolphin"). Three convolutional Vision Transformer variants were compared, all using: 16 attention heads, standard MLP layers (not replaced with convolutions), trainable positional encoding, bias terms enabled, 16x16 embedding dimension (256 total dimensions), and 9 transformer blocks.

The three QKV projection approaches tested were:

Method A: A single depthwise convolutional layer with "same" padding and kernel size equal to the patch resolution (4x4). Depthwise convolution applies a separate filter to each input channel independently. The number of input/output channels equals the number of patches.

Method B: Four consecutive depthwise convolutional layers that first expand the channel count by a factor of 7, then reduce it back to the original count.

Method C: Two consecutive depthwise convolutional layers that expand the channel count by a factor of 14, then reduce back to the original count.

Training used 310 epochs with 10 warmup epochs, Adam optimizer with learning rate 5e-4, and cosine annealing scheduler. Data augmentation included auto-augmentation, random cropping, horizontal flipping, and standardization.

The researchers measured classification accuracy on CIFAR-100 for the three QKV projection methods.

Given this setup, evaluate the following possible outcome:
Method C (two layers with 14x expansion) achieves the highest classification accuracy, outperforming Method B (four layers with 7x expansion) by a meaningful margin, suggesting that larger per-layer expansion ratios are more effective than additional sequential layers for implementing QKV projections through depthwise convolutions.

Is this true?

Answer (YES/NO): NO